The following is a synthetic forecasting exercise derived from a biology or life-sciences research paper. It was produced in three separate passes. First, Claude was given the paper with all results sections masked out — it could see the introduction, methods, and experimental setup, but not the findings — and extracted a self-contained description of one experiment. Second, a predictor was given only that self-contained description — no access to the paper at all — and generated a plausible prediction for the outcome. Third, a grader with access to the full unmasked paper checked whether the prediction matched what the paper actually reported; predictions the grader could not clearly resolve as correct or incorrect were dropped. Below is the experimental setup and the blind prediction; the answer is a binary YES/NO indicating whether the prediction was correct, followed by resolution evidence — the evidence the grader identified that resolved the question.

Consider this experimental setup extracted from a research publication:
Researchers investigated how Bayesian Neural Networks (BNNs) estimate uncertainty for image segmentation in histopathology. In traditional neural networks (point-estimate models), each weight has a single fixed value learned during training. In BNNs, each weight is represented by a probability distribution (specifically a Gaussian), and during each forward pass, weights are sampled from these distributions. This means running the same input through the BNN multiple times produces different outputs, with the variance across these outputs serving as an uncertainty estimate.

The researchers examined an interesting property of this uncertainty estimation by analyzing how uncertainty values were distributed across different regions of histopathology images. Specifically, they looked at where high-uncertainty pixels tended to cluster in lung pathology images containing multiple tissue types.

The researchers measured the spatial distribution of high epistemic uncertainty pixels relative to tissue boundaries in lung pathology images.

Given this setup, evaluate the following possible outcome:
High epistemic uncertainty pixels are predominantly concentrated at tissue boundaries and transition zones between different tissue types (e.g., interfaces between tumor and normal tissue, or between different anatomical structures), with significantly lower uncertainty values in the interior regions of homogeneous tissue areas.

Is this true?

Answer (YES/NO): YES